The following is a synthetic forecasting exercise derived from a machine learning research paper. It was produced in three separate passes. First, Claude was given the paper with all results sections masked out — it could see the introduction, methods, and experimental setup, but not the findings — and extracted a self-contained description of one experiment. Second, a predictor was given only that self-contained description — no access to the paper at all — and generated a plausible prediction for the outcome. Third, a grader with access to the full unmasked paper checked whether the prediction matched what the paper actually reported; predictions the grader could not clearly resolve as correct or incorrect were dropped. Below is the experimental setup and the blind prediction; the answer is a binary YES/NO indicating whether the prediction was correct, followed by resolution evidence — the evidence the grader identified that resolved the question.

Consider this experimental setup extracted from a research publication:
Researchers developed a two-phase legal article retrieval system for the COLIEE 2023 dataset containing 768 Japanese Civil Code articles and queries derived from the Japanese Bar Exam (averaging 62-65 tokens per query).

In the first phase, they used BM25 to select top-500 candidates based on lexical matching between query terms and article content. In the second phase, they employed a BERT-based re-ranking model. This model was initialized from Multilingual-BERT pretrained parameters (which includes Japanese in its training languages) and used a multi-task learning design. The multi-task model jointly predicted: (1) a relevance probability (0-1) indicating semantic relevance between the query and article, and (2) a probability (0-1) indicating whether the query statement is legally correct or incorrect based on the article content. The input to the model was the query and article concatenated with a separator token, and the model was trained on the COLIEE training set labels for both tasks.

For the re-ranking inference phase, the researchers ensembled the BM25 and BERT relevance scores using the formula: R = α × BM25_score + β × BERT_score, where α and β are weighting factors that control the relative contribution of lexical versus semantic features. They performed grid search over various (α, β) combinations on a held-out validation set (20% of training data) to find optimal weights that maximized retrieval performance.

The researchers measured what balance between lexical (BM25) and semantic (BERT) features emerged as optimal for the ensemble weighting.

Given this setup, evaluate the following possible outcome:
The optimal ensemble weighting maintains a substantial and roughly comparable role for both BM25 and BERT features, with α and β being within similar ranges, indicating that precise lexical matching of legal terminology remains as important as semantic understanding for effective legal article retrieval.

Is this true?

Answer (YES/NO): NO